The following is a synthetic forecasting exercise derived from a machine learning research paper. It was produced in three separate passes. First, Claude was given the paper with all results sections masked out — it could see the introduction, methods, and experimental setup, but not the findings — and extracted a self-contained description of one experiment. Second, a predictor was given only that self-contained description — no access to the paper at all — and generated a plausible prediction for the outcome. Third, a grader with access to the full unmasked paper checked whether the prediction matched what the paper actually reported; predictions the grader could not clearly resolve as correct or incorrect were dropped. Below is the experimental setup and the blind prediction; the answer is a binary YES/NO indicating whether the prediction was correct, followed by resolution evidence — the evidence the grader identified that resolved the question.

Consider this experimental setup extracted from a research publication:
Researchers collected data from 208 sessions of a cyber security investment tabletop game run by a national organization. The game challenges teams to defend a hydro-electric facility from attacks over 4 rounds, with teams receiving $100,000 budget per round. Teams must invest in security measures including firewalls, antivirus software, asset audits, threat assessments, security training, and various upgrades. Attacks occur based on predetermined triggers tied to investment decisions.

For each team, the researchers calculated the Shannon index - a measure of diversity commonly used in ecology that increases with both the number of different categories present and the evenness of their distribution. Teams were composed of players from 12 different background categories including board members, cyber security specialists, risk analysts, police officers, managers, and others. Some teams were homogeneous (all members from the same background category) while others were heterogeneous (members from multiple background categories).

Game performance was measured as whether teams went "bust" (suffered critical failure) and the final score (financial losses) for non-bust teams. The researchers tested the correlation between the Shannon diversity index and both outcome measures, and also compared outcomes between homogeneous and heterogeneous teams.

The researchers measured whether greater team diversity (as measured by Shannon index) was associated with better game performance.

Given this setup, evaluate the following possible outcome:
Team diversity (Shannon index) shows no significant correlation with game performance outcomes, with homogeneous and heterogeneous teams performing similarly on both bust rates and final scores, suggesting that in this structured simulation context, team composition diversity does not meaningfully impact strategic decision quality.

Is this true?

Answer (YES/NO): YES